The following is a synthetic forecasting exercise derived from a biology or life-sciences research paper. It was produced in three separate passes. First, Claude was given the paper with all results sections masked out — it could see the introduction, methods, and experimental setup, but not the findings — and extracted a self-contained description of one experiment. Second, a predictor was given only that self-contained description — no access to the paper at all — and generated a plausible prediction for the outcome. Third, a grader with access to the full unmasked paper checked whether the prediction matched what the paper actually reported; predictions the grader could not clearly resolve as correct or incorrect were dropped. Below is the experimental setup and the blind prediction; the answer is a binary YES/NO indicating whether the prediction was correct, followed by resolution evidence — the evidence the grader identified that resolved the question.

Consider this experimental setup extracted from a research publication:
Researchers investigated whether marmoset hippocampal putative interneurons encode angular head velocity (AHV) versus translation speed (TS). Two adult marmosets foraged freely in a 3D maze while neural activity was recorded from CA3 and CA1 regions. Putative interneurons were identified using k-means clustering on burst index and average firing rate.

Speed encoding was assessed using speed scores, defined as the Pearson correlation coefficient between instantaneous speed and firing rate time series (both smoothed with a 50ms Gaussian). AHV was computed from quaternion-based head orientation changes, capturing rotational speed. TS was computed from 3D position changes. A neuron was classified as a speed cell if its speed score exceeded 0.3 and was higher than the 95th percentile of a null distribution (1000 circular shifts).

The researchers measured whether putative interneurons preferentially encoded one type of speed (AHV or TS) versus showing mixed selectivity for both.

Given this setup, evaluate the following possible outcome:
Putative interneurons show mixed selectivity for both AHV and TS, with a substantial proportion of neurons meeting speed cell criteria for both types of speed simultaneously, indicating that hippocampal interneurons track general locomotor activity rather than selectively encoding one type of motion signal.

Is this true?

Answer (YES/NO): YES